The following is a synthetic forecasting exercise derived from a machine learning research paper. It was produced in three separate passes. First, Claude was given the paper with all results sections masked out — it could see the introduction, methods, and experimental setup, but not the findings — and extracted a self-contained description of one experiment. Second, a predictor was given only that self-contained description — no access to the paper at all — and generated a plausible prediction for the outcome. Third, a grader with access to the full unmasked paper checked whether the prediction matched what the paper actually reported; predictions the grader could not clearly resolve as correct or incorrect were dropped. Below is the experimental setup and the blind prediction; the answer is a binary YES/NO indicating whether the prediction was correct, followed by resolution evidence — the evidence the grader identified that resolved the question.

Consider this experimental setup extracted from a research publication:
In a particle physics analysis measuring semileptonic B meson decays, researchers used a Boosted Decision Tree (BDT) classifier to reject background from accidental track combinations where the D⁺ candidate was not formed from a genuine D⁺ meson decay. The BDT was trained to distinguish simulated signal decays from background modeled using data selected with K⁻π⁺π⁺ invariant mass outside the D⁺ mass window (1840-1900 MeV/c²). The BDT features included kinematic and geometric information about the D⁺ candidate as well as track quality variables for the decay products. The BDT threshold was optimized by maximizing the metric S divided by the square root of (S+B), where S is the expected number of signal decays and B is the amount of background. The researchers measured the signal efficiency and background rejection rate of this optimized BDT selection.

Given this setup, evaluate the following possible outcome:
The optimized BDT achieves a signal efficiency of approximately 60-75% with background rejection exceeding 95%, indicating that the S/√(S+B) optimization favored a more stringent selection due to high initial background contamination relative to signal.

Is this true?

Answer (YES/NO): NO